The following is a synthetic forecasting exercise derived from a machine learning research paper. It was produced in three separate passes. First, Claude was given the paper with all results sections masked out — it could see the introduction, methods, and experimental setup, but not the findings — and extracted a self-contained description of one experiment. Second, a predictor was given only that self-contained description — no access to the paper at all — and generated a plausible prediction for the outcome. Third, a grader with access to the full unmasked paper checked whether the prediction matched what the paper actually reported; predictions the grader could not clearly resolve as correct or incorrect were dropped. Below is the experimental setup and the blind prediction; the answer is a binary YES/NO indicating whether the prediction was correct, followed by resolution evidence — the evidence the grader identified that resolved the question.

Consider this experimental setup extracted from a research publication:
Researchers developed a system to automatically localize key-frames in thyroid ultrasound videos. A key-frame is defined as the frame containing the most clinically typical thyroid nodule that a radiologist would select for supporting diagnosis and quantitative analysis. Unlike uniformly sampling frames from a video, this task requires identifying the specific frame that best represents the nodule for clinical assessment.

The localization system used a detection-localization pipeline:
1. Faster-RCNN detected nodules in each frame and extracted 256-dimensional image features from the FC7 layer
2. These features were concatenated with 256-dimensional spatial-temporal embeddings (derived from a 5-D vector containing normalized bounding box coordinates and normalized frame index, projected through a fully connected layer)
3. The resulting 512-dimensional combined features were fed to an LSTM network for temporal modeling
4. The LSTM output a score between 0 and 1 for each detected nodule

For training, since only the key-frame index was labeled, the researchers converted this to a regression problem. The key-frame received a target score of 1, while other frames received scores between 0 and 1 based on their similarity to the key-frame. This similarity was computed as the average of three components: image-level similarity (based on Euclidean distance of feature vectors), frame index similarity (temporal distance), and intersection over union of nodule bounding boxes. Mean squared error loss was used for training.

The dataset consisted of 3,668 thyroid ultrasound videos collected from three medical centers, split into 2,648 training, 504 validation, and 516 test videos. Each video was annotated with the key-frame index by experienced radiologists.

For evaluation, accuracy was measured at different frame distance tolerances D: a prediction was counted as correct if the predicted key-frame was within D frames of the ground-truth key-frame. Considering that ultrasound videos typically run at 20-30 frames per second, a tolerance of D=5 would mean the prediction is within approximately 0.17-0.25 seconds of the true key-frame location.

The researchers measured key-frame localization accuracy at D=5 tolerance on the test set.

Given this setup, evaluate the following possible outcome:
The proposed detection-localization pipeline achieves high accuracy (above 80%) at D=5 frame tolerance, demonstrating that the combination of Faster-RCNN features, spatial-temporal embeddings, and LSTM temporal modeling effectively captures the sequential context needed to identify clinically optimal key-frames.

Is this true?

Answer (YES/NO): NO